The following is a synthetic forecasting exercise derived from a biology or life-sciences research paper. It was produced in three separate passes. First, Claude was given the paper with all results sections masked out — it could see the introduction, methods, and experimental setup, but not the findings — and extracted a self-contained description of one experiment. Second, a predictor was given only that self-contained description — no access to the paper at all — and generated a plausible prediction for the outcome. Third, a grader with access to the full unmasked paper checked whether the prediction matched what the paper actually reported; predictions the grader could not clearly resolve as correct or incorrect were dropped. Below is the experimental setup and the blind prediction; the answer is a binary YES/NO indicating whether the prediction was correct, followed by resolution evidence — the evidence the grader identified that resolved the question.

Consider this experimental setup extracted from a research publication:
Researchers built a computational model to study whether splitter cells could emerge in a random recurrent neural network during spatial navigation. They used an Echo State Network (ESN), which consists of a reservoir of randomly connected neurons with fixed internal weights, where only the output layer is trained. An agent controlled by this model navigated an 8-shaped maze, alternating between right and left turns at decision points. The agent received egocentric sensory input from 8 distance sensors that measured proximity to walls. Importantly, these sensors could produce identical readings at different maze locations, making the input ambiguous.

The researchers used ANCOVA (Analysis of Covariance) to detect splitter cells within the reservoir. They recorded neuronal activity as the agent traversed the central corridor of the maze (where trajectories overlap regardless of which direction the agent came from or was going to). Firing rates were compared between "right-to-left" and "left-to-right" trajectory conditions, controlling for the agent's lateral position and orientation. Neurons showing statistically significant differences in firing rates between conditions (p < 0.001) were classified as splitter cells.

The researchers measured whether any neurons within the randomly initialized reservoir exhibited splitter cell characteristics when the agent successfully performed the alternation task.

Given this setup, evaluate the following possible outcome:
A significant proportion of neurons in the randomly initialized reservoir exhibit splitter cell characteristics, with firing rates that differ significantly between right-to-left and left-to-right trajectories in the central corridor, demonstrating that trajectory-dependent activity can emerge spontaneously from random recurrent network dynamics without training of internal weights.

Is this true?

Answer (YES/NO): YES